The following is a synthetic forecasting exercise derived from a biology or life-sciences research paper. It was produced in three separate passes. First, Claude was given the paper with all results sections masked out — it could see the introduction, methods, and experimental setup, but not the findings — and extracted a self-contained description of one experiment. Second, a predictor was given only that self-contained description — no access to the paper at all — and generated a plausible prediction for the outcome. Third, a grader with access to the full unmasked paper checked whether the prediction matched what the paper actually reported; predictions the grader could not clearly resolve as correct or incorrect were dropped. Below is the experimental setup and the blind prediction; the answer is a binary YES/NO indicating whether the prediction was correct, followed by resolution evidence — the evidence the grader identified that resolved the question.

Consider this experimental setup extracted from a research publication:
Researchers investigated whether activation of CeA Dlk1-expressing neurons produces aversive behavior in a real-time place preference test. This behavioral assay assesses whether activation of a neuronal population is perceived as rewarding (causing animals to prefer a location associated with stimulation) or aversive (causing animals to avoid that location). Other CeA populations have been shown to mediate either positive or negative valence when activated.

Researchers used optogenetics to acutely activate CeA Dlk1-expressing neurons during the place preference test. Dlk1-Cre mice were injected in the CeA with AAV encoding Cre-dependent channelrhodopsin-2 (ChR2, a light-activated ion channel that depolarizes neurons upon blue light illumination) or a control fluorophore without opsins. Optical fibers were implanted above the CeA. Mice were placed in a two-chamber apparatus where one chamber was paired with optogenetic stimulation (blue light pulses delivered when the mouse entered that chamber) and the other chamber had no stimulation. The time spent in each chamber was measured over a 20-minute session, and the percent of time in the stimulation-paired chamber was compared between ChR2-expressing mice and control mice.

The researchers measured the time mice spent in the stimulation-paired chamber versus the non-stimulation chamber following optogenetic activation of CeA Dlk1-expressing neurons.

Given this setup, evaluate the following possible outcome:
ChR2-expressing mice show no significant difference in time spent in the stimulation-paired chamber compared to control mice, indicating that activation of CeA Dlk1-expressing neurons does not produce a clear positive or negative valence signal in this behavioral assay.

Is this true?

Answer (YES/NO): NO